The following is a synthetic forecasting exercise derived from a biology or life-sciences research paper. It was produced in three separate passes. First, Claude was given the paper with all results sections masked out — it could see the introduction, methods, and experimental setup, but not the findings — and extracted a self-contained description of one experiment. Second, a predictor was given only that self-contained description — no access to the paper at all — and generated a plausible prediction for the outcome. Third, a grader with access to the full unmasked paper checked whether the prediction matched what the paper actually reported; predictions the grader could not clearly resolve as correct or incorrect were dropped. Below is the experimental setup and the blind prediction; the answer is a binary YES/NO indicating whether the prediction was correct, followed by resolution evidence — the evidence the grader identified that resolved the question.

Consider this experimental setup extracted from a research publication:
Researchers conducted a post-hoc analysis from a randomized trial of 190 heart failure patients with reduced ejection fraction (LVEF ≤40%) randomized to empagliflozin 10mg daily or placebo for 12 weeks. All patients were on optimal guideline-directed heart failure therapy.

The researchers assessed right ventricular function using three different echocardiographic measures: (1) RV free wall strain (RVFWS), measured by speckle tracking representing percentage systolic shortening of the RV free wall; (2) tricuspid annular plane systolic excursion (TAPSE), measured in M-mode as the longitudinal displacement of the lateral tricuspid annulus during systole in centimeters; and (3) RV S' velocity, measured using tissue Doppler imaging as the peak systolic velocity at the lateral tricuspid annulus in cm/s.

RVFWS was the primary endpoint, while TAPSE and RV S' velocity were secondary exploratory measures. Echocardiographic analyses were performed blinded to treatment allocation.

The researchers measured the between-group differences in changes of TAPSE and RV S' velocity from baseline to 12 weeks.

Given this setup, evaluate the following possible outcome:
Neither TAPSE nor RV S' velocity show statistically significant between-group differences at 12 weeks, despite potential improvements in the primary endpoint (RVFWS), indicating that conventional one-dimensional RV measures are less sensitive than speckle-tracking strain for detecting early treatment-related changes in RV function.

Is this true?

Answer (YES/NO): YES